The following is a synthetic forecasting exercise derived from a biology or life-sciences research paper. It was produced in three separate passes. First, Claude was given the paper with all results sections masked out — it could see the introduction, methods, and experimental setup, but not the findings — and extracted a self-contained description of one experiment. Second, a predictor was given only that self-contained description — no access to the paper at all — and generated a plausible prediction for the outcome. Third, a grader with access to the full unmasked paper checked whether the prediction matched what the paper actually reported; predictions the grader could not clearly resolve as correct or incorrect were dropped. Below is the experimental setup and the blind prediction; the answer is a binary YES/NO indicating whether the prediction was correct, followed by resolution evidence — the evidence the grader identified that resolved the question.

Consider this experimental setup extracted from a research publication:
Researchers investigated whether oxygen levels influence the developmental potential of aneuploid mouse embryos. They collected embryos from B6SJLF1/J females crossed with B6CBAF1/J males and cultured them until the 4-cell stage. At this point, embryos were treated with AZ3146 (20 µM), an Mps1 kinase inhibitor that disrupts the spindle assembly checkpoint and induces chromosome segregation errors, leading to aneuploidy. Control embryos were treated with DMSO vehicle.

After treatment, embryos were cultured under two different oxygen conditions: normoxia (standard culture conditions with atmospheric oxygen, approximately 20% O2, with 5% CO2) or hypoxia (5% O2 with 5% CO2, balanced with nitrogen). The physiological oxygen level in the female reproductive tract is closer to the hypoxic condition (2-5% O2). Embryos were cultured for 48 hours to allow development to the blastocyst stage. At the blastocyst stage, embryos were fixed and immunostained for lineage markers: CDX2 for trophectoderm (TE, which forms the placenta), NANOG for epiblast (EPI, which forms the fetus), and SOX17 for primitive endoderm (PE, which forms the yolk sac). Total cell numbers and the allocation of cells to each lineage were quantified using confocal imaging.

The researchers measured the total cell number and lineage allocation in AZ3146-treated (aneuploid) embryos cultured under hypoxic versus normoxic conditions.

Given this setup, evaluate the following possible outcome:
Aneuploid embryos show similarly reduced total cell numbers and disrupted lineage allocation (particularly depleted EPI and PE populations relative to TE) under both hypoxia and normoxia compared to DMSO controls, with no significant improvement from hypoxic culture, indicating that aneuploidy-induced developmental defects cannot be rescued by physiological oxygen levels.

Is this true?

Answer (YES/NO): NO